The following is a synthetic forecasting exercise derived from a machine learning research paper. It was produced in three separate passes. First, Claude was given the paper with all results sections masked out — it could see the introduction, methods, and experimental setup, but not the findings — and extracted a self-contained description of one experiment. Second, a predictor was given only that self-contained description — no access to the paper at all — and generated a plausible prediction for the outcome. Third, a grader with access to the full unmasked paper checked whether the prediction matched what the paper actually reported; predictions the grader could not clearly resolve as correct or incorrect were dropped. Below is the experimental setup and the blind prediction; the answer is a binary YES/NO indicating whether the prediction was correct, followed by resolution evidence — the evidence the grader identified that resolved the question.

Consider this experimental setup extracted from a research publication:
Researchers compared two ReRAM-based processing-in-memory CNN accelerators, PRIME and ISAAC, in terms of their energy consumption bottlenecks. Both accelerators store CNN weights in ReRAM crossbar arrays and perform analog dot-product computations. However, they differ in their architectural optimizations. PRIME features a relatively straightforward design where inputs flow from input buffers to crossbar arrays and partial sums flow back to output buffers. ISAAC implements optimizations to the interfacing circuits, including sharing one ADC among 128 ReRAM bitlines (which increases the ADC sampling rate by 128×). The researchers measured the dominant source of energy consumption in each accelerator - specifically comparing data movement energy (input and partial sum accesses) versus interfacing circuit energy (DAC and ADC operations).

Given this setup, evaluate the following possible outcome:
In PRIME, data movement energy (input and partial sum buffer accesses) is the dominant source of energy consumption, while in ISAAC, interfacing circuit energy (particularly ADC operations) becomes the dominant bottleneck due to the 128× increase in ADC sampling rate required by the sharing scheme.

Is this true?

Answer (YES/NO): YES